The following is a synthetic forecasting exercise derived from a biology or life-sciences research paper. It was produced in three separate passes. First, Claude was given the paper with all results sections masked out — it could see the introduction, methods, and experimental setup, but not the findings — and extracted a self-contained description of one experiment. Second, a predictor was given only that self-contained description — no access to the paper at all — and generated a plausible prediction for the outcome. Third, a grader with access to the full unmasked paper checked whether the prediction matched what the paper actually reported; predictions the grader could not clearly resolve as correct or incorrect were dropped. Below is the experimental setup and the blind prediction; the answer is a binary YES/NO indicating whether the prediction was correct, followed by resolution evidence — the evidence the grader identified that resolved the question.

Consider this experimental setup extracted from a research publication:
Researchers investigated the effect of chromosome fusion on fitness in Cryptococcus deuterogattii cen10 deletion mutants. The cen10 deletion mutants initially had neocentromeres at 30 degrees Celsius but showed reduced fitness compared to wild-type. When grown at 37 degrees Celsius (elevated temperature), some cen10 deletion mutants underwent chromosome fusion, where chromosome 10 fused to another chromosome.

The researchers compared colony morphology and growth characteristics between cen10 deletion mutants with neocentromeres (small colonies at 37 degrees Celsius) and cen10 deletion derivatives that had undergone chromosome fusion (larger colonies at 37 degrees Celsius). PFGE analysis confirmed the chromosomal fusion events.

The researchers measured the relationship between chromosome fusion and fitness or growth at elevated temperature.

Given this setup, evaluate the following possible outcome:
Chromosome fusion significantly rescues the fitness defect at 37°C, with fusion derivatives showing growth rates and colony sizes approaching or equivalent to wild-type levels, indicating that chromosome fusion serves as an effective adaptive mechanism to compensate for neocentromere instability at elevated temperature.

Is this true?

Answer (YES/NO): YES